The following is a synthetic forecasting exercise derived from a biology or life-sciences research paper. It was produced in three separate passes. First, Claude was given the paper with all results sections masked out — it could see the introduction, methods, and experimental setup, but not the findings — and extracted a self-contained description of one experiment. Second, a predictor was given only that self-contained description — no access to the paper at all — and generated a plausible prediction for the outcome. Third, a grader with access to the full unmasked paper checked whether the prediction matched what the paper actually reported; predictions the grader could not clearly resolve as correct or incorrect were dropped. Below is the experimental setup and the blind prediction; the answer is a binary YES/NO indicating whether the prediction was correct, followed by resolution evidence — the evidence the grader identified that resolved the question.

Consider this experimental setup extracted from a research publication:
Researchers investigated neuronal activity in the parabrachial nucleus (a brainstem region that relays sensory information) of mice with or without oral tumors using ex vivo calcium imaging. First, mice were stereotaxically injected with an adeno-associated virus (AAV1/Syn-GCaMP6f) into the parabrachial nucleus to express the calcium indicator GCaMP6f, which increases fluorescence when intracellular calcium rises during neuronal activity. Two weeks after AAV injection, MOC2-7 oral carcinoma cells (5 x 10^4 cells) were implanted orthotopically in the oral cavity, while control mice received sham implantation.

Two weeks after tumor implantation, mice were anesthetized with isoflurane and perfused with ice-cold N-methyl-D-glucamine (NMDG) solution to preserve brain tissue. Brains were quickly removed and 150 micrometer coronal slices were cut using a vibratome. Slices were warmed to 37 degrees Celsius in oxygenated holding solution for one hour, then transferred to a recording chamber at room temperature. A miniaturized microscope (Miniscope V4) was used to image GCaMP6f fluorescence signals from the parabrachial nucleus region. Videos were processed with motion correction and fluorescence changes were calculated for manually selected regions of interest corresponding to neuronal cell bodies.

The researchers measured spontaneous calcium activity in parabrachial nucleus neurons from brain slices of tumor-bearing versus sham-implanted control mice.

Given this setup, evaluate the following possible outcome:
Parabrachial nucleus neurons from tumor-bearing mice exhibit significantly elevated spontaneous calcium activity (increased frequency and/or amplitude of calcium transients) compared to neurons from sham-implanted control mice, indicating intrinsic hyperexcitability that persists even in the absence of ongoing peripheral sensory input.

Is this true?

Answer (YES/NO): NO